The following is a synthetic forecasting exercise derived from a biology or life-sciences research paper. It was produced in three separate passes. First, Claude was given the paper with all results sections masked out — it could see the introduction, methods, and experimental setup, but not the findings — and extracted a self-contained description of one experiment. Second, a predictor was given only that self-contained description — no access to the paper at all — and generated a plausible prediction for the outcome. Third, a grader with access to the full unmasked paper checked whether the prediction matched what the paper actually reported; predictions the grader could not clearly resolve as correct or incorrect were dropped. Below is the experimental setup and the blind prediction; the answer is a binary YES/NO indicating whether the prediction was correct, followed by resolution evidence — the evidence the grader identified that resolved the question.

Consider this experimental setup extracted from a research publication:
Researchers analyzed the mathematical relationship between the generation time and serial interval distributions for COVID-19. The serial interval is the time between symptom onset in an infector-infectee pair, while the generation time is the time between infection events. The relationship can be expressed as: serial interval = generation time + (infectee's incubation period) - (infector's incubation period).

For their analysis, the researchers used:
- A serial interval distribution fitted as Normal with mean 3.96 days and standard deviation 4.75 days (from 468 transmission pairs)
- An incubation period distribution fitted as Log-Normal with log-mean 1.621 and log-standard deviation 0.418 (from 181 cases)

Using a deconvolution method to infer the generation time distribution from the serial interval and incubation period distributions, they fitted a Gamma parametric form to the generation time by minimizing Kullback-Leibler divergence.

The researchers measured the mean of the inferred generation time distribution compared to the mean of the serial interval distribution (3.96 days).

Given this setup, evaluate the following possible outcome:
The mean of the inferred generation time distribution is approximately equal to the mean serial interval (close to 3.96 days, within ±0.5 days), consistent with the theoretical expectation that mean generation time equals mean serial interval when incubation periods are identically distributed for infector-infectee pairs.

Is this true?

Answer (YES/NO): YES